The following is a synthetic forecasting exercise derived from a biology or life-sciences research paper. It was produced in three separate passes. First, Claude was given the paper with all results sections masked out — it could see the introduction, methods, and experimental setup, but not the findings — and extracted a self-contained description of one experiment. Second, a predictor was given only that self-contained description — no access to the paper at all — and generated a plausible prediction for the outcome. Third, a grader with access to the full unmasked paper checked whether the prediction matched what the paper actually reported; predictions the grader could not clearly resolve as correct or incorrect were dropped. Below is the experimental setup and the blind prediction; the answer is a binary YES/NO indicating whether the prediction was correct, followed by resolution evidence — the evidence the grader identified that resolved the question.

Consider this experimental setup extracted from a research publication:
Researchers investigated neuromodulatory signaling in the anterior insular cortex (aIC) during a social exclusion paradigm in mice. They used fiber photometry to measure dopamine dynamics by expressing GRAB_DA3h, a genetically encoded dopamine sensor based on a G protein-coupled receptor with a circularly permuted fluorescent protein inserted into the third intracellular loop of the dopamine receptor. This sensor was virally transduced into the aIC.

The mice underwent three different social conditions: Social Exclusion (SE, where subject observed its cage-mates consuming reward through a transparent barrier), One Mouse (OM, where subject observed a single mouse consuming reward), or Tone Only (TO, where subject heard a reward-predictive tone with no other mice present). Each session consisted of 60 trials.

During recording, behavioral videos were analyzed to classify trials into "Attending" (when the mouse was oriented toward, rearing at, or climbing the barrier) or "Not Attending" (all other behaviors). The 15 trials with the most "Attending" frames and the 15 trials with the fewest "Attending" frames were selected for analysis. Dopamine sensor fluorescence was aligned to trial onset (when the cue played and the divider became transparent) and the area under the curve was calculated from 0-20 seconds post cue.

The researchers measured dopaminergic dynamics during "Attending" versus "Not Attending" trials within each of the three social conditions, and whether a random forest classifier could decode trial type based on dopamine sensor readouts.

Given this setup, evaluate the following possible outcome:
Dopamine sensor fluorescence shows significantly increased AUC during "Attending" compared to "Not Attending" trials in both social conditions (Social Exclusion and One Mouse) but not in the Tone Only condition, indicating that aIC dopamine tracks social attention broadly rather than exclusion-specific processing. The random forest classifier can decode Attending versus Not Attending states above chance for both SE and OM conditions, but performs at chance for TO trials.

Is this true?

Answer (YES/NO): NO